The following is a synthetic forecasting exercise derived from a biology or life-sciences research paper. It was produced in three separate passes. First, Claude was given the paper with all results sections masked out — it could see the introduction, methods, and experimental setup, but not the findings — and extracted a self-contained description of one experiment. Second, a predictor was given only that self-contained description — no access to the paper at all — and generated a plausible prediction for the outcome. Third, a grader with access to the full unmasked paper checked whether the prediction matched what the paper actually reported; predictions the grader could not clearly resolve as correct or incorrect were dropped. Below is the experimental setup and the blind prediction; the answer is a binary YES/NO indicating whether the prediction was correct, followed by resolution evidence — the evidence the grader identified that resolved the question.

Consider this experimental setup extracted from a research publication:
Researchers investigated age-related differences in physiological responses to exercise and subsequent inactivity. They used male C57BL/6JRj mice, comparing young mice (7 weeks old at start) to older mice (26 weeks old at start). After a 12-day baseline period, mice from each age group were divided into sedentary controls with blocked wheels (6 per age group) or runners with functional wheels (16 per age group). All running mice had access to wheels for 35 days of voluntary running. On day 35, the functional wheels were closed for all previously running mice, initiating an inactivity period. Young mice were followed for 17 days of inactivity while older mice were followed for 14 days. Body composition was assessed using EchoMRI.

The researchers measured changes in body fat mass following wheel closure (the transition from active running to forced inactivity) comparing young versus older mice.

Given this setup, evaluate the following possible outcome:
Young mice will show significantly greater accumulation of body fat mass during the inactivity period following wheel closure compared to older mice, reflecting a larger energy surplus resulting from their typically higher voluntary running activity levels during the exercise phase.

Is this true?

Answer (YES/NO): NO